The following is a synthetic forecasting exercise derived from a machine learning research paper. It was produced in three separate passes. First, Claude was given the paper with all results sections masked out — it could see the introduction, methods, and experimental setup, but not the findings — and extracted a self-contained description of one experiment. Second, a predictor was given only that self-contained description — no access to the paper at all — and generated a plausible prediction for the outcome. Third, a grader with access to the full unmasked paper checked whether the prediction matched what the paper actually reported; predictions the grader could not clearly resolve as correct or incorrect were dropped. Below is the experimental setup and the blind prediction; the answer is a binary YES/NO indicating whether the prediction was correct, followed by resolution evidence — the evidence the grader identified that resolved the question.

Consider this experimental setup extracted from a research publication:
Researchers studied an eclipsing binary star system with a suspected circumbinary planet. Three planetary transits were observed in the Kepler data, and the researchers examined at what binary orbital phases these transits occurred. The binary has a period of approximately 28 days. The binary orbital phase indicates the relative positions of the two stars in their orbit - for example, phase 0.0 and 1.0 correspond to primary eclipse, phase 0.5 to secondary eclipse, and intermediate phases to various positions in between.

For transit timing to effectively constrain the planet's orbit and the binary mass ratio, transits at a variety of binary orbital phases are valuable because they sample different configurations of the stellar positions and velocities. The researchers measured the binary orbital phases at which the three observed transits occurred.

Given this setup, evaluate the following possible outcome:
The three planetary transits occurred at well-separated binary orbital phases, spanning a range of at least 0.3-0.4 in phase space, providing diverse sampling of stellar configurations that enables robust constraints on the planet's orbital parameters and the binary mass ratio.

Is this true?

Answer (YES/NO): NO